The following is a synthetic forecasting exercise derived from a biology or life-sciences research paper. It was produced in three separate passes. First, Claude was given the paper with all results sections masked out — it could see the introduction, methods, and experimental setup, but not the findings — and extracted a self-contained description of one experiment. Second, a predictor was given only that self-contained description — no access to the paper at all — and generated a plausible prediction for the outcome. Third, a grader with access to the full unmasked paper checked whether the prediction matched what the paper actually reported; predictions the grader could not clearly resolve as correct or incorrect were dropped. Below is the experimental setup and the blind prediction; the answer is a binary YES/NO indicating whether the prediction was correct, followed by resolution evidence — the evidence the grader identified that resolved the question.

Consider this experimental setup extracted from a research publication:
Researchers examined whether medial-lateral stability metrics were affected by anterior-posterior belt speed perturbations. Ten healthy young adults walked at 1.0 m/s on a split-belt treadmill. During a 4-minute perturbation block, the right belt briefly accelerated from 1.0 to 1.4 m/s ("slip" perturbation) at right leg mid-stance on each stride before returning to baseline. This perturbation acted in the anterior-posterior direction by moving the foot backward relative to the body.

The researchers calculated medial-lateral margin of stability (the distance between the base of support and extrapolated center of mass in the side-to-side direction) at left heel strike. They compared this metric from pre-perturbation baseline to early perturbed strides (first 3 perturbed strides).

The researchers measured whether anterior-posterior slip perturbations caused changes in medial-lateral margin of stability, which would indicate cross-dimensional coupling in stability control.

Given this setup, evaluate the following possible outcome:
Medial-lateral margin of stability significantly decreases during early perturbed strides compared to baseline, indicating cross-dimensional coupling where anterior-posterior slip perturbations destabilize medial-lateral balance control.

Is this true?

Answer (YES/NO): NO